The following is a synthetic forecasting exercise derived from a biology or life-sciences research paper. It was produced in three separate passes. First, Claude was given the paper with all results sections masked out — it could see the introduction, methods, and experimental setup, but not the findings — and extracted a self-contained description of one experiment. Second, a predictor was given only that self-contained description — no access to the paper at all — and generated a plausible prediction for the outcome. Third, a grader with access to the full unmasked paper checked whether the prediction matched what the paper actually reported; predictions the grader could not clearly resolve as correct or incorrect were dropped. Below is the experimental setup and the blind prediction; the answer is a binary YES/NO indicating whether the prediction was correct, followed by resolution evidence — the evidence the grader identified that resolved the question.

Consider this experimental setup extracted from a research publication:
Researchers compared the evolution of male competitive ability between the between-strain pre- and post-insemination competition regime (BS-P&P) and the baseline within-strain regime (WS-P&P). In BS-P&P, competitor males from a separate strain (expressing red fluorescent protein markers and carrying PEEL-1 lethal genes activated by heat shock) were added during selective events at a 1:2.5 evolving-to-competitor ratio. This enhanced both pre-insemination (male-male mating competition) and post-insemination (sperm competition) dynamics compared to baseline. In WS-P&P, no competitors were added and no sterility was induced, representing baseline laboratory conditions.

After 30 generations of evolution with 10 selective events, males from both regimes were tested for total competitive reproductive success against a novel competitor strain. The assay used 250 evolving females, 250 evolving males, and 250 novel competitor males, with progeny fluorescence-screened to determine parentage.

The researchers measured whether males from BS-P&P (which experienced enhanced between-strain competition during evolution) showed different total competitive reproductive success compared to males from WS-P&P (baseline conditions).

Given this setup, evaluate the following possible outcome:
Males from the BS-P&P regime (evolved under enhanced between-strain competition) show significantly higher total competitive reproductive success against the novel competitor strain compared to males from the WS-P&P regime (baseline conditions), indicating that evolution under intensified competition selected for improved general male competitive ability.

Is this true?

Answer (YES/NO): NO